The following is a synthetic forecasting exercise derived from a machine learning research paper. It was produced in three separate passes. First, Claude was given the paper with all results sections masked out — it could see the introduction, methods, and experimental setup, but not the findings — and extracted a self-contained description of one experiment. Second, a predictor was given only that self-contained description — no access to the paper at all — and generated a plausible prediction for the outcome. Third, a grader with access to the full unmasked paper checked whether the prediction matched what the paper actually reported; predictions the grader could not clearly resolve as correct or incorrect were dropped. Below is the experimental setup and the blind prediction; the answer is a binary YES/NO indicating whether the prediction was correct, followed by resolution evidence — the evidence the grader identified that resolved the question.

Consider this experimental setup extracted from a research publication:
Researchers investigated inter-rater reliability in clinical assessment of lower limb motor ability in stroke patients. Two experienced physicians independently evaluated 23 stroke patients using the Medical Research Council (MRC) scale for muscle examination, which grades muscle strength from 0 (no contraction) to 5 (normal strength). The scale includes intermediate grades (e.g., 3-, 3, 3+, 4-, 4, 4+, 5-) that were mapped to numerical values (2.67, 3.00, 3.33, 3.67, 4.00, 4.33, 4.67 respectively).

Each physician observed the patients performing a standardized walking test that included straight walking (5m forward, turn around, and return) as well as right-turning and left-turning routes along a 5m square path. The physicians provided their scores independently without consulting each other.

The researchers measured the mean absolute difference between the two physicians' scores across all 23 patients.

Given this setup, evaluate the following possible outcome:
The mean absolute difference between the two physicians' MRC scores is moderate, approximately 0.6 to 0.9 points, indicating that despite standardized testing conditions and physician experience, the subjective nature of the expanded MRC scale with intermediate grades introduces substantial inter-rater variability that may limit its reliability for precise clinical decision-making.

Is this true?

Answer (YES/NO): NO